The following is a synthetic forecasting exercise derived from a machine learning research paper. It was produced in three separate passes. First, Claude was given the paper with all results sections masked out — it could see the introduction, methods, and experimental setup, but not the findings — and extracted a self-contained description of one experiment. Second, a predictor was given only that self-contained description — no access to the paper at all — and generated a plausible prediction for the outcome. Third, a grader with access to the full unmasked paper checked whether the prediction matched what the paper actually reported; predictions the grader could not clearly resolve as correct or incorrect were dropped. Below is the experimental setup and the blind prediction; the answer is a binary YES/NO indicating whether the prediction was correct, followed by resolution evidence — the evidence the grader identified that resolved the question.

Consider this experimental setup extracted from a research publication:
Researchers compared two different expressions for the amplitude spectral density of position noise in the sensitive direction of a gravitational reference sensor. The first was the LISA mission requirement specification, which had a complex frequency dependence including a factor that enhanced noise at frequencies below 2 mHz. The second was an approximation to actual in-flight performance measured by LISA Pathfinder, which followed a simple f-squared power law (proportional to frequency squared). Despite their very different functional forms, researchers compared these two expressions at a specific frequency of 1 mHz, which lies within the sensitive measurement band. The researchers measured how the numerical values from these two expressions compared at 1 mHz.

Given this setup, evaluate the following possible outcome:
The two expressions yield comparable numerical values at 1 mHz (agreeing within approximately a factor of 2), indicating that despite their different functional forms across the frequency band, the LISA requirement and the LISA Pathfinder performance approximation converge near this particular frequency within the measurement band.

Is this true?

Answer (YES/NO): YES